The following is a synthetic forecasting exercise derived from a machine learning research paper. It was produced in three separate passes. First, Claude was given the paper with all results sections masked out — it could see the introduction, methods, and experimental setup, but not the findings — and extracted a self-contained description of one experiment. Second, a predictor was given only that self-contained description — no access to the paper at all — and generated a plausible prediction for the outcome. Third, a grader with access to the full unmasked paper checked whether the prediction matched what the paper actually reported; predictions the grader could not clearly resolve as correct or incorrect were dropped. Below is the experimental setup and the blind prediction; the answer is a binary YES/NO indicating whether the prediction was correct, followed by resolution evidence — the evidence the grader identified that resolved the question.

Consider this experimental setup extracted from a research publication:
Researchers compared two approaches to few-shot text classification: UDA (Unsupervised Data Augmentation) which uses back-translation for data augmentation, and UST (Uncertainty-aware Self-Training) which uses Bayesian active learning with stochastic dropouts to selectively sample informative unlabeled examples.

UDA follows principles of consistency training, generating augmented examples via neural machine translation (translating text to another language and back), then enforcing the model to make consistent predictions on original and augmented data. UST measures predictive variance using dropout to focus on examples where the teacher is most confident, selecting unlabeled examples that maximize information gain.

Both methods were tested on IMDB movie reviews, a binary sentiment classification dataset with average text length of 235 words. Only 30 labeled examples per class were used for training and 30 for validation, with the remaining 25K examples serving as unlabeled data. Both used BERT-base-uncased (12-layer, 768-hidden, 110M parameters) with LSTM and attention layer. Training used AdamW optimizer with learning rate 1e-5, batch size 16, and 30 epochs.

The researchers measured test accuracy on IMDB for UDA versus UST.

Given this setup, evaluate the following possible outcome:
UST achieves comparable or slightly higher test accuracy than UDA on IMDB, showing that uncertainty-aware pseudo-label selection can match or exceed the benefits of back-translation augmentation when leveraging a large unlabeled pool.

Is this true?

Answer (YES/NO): NO